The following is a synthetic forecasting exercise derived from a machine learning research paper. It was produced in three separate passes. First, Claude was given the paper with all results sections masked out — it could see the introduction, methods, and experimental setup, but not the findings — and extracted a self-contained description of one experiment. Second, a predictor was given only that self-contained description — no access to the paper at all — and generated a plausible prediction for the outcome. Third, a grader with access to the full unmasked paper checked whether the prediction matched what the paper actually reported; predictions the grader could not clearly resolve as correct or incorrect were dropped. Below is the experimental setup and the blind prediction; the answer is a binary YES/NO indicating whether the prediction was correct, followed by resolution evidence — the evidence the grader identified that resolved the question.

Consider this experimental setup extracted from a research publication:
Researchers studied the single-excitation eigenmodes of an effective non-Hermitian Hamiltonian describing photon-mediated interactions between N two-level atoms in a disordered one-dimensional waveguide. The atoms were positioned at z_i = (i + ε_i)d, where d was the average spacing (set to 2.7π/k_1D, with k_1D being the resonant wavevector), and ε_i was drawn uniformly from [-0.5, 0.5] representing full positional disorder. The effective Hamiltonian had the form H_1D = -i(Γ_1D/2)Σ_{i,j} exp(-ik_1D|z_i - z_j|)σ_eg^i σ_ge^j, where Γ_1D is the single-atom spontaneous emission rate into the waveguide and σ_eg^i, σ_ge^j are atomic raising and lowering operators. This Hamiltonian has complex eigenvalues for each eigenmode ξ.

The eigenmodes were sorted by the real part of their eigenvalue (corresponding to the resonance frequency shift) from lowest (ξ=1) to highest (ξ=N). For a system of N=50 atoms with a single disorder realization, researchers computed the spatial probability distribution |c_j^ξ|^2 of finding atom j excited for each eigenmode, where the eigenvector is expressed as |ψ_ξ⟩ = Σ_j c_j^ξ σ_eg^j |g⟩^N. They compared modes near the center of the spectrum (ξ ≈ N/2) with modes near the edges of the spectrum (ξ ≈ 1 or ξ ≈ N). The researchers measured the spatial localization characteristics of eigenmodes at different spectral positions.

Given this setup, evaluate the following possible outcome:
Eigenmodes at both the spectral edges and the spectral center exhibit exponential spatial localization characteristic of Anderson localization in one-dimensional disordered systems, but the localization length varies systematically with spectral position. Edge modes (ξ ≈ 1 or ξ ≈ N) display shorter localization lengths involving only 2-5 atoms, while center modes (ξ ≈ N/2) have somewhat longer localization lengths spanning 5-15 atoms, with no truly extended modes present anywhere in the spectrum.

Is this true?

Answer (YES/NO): NO